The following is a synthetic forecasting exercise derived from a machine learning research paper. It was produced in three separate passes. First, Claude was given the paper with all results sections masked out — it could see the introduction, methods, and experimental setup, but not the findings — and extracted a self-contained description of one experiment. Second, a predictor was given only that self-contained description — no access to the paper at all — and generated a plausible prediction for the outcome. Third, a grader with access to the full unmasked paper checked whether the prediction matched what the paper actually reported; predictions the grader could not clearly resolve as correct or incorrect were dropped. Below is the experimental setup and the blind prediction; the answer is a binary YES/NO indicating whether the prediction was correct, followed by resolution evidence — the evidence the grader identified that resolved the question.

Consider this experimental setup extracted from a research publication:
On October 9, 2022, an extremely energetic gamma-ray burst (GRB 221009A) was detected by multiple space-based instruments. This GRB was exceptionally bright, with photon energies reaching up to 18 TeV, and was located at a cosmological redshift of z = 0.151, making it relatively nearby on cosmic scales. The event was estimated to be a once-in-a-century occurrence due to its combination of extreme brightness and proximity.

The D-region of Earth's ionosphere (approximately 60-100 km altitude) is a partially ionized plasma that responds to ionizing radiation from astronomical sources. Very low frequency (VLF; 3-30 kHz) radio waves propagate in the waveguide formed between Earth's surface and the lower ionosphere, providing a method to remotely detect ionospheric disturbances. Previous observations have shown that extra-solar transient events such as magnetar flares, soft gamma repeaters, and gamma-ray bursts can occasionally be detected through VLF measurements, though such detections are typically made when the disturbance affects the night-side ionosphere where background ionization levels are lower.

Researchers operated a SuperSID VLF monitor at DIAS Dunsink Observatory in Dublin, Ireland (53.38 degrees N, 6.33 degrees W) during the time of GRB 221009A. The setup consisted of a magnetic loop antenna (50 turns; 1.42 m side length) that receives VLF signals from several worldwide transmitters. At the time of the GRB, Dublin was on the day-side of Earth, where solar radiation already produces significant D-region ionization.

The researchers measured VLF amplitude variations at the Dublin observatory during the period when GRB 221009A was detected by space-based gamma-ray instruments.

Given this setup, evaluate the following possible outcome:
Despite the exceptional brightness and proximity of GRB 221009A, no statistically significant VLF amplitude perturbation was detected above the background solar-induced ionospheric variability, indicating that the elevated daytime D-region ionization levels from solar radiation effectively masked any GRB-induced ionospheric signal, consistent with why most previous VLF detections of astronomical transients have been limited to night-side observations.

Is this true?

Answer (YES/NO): NO